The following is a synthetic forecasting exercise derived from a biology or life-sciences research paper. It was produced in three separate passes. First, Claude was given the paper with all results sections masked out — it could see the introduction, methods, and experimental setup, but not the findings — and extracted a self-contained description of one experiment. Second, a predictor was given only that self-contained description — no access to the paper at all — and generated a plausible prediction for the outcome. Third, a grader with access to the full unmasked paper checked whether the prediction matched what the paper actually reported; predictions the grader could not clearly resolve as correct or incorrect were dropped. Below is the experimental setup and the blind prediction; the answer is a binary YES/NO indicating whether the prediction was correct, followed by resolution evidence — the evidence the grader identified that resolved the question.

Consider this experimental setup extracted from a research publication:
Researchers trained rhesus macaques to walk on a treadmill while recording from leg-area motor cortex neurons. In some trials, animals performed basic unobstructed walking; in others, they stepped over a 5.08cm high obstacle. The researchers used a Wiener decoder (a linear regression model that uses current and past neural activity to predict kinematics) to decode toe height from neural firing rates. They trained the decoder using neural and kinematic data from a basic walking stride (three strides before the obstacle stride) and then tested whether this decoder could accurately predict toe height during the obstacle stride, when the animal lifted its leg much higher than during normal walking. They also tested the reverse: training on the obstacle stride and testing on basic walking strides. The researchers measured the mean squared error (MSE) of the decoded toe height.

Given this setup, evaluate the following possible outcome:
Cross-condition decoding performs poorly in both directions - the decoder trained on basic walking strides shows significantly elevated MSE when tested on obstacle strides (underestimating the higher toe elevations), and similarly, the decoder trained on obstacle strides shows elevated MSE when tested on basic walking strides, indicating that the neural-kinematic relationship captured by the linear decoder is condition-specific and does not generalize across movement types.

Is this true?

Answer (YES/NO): YES